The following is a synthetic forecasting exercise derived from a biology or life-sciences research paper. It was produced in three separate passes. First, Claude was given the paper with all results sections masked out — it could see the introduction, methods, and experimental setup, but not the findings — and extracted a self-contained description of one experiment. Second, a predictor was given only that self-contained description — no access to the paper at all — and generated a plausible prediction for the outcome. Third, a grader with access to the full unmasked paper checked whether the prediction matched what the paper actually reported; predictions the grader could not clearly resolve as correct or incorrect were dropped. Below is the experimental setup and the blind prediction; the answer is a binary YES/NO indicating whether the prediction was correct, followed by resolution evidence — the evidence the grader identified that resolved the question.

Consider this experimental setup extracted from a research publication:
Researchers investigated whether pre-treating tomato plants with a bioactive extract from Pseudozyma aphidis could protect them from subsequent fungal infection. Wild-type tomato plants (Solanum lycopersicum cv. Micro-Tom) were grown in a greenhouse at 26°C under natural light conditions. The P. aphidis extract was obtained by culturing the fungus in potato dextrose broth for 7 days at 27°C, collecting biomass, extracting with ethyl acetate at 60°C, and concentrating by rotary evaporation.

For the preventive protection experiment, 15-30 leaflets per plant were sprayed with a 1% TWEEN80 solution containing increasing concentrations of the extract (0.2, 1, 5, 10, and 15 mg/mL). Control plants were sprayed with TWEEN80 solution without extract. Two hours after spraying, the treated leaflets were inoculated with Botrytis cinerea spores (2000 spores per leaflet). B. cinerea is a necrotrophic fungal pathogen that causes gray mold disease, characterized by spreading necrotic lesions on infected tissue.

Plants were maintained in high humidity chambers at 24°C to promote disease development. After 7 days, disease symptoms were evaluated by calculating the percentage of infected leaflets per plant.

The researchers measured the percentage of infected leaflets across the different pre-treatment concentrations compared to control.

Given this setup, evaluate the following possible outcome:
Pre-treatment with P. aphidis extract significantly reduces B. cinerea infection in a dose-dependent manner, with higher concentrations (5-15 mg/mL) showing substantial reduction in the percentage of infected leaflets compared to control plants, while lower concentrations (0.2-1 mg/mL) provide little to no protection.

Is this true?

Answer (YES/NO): YES